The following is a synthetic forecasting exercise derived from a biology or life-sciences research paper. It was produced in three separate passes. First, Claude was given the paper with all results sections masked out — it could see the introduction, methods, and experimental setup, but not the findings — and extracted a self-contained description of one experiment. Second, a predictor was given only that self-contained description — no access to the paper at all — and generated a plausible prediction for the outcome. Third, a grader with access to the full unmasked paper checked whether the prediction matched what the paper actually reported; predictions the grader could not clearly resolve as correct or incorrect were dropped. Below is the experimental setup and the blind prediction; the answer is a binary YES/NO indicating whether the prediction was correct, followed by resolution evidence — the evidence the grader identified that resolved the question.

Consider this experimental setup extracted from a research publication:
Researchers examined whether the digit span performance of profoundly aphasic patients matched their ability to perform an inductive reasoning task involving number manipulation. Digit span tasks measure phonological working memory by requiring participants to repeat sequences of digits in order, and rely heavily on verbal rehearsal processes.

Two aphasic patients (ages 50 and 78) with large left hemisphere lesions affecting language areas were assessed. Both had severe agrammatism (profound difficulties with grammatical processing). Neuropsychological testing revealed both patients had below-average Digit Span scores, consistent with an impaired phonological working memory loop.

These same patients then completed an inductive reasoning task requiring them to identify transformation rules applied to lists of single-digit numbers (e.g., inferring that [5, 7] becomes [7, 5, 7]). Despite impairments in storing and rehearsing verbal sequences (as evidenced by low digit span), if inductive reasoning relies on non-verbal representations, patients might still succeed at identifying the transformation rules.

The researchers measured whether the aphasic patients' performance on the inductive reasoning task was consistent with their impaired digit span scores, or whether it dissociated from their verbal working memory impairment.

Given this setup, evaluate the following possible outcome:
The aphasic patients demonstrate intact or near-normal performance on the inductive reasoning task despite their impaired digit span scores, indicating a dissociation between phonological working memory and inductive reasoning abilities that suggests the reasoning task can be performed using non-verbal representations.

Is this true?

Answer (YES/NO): YES